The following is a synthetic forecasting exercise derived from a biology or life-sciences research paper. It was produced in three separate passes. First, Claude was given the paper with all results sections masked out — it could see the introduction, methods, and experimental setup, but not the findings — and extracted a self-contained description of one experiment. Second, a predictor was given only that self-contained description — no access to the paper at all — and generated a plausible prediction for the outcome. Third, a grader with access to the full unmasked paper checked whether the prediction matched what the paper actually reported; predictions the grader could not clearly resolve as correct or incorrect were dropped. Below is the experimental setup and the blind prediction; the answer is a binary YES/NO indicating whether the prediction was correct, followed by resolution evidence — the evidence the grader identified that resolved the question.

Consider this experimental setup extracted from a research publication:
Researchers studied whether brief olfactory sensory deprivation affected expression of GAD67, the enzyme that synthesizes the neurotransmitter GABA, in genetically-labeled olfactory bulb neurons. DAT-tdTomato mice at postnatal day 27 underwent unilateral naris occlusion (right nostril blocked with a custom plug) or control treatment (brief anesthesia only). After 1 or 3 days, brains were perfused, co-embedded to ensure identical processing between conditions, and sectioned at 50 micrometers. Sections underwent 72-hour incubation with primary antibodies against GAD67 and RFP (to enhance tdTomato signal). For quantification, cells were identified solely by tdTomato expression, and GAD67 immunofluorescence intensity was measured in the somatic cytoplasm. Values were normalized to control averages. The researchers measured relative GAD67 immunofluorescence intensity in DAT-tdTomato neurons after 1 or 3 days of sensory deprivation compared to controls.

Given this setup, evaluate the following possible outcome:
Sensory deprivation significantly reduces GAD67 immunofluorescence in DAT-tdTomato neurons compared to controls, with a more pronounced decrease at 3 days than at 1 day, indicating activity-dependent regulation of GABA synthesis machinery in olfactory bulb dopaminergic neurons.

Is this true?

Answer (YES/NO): NO